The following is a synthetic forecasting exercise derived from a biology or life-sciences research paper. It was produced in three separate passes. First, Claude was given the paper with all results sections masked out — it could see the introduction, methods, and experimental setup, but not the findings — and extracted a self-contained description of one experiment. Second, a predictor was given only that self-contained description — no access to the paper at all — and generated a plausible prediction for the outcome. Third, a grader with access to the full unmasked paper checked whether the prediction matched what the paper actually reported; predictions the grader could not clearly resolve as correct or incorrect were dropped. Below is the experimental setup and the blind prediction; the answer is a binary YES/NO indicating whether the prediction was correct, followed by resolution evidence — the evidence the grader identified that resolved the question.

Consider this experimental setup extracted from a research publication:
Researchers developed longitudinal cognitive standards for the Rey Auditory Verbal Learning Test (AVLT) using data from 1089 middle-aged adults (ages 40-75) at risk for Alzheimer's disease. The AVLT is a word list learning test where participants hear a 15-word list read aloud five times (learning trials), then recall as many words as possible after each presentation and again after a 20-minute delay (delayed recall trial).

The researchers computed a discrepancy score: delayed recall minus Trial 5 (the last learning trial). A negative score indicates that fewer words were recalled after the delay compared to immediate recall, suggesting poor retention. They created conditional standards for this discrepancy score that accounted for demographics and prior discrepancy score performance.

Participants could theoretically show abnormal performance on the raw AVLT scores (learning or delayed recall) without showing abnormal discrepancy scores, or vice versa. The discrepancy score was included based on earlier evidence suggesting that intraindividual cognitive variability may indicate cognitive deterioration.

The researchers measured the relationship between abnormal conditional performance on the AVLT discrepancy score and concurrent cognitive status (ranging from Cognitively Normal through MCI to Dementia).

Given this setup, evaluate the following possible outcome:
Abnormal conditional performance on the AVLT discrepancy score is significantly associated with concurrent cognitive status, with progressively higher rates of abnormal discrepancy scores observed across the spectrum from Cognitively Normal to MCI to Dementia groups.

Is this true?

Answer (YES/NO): YES